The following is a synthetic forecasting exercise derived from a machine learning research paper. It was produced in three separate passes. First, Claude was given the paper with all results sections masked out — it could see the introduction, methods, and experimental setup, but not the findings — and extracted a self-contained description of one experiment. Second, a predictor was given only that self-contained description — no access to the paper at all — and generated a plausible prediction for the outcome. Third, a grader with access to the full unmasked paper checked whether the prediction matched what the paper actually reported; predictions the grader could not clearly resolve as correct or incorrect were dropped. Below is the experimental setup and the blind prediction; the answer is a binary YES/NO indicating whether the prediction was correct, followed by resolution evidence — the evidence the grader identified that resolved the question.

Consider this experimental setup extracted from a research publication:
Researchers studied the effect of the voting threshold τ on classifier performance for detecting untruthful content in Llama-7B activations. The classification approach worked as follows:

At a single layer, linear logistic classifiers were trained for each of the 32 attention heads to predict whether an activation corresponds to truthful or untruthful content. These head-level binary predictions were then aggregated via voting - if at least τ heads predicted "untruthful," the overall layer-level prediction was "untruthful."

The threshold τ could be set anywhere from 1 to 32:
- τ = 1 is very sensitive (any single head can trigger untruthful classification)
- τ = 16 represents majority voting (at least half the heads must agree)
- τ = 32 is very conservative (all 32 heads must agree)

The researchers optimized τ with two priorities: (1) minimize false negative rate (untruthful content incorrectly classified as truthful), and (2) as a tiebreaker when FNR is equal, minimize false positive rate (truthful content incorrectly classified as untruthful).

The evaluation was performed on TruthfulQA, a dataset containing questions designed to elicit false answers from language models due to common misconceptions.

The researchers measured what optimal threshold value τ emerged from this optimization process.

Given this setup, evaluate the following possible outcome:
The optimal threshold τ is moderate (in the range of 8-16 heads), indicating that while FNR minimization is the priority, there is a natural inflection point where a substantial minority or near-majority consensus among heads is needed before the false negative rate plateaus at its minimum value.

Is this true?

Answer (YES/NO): YES